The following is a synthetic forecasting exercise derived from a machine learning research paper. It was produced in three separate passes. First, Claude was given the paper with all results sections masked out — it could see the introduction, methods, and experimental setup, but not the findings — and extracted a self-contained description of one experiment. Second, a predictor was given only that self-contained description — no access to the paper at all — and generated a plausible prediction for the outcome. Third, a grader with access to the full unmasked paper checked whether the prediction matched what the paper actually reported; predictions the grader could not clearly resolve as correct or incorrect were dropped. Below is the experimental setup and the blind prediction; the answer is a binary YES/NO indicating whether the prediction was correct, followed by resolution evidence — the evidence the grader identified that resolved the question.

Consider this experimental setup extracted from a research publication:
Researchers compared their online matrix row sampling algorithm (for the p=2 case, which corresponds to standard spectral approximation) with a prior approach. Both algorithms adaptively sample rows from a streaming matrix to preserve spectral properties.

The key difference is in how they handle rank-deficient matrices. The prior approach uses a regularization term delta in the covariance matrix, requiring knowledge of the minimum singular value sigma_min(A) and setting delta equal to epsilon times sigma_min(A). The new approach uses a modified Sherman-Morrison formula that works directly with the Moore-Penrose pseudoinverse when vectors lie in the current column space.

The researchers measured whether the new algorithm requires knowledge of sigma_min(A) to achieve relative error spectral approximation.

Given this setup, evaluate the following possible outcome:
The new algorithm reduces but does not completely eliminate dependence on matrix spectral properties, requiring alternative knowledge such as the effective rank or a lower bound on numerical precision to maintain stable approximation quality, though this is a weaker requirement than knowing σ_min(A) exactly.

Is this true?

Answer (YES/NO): NO